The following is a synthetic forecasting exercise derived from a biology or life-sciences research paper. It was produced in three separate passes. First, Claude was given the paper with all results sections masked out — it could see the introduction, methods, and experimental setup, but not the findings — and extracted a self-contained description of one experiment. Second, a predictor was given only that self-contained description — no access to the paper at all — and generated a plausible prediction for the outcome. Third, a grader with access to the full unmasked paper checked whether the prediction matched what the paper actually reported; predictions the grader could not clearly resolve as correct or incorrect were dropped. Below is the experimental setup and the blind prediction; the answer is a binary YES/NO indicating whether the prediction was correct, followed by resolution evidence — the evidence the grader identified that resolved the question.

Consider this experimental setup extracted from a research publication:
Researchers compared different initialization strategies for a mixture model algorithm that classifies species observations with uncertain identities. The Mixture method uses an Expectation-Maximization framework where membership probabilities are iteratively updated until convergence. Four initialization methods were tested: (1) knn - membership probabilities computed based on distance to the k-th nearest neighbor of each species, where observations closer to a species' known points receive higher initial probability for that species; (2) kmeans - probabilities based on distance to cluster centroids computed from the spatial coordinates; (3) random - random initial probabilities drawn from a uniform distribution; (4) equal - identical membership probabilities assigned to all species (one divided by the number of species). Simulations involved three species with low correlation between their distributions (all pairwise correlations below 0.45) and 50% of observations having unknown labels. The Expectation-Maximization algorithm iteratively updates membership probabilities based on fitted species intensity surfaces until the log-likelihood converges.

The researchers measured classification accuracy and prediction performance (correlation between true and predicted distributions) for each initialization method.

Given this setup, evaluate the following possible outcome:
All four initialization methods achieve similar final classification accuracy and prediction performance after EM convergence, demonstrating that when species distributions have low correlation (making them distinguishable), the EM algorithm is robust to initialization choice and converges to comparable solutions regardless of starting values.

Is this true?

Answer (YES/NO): NO